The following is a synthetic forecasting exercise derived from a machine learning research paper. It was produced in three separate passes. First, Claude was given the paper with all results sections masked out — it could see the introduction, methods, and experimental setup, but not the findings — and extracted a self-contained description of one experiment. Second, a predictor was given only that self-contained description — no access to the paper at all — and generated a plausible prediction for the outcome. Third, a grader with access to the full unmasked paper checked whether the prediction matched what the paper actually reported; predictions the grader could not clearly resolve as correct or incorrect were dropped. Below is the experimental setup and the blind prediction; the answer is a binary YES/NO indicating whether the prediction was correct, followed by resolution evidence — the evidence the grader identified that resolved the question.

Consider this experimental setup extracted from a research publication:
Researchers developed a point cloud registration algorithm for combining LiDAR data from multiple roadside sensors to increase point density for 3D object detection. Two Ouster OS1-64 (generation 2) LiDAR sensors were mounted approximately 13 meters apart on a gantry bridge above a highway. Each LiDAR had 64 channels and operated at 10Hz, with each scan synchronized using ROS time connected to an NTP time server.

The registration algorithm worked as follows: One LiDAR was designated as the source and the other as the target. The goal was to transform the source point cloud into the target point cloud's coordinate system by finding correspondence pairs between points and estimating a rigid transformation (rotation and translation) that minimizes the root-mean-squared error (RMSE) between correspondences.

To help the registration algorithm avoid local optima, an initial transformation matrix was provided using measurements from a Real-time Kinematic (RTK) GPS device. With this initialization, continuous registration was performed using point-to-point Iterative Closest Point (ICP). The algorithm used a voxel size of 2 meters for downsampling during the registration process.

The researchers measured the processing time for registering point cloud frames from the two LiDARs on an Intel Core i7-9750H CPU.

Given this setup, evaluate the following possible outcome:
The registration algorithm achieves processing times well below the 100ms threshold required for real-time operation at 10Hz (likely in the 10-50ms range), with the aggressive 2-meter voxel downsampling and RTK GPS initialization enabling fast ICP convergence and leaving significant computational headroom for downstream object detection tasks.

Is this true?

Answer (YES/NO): YES